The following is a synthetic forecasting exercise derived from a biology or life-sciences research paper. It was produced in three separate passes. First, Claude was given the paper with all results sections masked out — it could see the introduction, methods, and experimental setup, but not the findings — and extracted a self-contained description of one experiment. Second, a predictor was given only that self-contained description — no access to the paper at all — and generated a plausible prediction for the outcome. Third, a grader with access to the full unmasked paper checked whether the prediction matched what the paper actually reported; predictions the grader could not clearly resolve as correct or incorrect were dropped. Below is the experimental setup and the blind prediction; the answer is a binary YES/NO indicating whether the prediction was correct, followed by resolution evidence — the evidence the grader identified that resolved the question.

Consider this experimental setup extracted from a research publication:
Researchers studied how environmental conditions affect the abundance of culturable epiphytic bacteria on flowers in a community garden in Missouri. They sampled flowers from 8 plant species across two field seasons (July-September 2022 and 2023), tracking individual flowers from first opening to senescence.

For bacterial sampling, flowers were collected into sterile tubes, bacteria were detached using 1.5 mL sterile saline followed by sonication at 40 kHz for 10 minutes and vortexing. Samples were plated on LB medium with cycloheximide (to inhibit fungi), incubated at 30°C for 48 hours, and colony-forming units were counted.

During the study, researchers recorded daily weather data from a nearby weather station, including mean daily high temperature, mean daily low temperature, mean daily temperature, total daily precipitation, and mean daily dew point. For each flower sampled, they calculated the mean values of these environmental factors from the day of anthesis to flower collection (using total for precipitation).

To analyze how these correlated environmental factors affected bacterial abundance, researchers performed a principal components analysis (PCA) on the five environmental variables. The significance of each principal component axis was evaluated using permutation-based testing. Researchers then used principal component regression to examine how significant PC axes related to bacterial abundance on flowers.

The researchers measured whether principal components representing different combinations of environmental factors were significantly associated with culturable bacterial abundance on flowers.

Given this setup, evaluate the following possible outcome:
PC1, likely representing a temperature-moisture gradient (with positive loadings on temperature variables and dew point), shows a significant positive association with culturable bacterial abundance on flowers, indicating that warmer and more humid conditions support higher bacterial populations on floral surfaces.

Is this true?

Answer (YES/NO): NO